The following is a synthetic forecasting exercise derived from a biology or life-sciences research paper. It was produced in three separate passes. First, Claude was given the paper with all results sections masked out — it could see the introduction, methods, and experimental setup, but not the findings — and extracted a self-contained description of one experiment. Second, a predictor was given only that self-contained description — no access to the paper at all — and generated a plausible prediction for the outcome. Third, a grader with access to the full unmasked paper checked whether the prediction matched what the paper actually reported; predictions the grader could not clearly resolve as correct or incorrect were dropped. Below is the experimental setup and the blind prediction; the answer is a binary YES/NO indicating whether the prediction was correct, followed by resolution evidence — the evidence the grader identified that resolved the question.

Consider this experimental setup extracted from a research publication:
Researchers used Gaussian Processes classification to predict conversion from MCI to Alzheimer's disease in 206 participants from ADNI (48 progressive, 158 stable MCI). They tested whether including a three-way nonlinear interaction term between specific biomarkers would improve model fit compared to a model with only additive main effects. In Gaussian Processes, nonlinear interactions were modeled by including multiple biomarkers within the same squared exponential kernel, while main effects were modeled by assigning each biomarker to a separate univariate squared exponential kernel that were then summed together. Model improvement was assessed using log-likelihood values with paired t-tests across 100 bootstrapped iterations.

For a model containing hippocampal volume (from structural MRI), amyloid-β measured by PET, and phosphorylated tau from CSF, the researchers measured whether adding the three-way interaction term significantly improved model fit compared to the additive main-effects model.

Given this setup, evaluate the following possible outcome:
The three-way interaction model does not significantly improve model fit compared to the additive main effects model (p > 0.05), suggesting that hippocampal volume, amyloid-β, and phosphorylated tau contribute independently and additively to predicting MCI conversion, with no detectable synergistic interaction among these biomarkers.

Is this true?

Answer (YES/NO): NO